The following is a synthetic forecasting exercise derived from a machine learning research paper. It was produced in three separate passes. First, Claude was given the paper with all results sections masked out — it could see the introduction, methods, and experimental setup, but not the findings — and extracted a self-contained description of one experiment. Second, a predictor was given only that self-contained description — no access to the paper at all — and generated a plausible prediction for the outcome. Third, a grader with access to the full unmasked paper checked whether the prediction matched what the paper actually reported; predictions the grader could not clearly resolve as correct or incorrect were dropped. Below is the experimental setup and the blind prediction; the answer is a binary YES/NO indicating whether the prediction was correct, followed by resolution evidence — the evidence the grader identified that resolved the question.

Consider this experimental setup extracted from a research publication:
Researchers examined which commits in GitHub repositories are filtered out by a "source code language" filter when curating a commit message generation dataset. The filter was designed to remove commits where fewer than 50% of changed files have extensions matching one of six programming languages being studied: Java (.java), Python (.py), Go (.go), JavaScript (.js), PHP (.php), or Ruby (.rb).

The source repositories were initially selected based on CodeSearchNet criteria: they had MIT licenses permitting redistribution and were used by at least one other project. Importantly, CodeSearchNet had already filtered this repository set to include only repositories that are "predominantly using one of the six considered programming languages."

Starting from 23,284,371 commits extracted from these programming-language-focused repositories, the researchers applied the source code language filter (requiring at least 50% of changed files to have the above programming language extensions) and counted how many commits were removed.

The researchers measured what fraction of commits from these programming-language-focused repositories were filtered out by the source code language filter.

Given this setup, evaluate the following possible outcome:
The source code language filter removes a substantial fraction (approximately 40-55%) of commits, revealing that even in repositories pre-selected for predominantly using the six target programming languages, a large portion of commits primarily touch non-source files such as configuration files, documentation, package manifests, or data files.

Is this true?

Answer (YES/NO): YES